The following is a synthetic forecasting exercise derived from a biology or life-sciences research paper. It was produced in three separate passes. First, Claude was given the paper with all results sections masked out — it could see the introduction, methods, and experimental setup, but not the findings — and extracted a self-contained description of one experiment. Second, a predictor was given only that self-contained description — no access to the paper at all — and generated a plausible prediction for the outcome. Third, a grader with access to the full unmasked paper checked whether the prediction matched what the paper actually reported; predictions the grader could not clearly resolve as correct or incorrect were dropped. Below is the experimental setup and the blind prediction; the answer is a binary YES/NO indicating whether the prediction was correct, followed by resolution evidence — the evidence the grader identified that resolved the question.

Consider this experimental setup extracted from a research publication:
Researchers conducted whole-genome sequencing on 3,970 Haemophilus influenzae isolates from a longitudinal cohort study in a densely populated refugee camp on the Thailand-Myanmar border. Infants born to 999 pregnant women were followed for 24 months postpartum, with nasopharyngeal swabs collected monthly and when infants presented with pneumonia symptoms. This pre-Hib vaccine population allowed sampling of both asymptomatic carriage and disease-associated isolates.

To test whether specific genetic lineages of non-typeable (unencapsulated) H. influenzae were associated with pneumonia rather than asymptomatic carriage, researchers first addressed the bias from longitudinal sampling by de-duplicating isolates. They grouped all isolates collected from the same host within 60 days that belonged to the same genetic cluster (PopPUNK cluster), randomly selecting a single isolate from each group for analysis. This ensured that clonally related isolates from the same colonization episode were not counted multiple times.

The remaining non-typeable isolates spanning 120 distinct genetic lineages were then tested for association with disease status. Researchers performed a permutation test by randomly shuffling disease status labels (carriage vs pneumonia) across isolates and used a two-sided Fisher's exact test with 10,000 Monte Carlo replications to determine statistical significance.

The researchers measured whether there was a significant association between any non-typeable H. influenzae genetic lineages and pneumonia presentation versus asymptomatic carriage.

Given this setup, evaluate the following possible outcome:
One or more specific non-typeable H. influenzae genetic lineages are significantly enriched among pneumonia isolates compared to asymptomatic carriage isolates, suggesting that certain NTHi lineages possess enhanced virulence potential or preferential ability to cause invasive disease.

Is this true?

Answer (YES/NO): NO